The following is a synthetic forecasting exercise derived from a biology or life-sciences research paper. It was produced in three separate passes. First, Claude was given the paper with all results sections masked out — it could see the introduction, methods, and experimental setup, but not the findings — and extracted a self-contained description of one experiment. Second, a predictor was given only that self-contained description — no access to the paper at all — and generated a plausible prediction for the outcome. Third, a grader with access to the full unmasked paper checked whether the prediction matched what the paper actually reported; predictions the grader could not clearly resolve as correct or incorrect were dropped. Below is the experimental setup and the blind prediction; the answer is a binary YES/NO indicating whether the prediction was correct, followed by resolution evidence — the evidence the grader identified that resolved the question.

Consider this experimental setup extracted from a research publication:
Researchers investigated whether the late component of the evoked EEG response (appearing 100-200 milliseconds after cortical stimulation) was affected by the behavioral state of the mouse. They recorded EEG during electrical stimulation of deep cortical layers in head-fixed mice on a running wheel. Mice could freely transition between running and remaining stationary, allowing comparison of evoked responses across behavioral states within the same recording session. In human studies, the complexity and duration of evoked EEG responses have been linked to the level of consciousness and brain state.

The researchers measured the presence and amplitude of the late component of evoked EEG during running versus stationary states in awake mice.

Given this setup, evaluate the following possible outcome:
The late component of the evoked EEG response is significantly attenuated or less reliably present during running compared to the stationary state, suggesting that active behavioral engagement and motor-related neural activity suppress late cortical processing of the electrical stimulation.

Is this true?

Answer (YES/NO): YES